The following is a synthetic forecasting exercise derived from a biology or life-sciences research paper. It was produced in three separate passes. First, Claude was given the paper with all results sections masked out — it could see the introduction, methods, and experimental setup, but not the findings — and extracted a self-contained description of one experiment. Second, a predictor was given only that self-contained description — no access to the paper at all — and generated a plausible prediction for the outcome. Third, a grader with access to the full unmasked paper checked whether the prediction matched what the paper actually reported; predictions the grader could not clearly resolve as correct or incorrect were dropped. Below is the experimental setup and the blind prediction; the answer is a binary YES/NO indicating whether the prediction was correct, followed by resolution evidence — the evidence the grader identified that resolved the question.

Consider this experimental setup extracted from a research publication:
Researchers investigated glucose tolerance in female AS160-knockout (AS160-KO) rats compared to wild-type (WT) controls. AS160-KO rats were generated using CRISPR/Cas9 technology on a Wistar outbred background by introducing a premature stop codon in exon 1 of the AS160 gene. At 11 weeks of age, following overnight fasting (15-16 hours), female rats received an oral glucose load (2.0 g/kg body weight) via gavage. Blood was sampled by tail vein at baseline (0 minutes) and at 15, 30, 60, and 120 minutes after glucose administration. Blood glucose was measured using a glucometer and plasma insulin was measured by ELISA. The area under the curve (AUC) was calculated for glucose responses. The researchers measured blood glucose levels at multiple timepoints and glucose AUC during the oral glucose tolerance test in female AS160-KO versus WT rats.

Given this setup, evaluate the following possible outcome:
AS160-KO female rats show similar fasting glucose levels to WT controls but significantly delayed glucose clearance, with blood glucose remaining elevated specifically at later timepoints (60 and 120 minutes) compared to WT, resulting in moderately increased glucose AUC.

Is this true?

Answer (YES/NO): NO